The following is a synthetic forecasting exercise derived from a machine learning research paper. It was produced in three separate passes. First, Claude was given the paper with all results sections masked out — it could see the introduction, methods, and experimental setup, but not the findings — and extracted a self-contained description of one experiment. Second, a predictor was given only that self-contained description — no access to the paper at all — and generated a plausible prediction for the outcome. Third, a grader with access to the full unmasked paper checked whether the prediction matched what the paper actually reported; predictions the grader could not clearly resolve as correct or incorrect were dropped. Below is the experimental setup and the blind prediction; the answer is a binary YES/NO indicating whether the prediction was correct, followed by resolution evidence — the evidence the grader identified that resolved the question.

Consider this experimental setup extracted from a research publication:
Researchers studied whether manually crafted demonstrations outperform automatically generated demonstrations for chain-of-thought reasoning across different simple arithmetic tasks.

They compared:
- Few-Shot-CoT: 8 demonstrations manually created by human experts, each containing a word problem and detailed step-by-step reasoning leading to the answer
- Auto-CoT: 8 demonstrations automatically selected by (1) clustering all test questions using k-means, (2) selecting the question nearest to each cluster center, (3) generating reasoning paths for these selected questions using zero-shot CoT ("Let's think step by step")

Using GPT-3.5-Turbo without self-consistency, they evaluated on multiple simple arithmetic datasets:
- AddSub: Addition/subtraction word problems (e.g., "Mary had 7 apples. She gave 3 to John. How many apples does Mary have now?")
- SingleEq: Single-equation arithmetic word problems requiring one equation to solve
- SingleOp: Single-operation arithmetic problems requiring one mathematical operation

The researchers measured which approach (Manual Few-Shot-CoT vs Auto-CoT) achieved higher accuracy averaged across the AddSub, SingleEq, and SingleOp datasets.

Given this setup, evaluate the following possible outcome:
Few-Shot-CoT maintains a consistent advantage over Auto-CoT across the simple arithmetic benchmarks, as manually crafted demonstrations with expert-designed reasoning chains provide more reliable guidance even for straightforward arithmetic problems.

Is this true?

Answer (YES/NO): NO